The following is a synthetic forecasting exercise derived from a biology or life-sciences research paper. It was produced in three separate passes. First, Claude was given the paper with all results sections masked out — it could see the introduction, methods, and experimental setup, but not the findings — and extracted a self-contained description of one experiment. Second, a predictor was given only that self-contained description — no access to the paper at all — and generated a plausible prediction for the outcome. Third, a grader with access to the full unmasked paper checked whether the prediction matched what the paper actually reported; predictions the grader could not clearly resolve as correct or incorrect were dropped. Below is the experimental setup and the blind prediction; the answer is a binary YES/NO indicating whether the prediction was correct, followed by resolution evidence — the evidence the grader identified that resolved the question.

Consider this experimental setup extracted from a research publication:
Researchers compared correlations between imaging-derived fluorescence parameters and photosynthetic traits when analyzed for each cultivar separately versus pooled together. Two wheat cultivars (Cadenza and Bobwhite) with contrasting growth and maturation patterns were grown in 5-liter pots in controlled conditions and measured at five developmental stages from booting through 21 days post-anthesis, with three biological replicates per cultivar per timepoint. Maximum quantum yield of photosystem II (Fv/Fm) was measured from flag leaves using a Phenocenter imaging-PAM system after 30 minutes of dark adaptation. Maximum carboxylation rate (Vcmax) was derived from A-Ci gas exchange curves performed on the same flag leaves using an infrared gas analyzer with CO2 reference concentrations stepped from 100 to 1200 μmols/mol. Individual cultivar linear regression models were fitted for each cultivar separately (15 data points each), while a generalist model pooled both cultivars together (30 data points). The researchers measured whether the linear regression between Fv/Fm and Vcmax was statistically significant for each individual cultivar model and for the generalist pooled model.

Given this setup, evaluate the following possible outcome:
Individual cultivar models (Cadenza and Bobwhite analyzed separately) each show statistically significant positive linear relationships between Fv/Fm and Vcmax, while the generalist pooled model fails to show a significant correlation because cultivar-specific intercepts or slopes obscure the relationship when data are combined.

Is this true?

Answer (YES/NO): NO